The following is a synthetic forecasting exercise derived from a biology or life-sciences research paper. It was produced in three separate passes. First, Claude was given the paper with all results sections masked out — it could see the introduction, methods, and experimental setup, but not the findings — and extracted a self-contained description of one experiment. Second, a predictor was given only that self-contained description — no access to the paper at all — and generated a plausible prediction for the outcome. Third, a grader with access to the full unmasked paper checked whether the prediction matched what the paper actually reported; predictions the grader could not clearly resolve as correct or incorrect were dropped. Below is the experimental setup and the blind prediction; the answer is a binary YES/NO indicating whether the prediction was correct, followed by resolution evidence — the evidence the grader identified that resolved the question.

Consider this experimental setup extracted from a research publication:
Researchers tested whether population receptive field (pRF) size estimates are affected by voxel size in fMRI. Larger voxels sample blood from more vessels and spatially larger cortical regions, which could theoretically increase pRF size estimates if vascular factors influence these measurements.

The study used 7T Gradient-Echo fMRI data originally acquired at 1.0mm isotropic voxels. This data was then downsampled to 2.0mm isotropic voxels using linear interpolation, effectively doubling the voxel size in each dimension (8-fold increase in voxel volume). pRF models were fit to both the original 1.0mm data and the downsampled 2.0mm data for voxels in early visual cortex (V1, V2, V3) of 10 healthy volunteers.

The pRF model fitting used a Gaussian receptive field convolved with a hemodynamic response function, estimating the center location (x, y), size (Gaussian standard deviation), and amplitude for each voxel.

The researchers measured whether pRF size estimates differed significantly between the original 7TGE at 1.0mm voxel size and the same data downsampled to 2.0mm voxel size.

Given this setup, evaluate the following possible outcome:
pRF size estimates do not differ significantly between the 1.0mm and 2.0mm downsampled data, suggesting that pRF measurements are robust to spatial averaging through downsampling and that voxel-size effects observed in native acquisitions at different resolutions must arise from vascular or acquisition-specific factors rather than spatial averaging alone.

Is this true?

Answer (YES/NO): NO